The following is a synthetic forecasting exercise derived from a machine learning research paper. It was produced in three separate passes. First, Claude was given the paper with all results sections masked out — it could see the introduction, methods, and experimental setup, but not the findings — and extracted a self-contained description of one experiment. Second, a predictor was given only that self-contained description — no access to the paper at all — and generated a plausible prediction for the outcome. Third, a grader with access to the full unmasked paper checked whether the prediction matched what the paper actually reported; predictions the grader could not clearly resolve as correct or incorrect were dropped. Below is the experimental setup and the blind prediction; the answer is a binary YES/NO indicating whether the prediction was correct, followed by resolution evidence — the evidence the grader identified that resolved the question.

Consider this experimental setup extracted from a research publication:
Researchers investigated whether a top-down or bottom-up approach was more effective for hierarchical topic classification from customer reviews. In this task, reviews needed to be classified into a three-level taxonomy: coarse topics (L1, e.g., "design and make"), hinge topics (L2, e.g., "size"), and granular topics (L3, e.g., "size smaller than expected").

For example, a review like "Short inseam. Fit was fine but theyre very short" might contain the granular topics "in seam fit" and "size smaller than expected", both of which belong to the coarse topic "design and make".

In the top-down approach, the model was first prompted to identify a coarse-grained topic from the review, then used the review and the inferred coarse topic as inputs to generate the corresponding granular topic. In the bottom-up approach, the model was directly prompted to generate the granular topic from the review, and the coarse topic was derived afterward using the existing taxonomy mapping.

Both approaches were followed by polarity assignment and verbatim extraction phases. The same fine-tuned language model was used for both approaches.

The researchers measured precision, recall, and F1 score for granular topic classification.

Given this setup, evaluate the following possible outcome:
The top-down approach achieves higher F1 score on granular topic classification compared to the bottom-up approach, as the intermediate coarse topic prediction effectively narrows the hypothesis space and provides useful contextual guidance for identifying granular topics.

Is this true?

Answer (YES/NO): NO